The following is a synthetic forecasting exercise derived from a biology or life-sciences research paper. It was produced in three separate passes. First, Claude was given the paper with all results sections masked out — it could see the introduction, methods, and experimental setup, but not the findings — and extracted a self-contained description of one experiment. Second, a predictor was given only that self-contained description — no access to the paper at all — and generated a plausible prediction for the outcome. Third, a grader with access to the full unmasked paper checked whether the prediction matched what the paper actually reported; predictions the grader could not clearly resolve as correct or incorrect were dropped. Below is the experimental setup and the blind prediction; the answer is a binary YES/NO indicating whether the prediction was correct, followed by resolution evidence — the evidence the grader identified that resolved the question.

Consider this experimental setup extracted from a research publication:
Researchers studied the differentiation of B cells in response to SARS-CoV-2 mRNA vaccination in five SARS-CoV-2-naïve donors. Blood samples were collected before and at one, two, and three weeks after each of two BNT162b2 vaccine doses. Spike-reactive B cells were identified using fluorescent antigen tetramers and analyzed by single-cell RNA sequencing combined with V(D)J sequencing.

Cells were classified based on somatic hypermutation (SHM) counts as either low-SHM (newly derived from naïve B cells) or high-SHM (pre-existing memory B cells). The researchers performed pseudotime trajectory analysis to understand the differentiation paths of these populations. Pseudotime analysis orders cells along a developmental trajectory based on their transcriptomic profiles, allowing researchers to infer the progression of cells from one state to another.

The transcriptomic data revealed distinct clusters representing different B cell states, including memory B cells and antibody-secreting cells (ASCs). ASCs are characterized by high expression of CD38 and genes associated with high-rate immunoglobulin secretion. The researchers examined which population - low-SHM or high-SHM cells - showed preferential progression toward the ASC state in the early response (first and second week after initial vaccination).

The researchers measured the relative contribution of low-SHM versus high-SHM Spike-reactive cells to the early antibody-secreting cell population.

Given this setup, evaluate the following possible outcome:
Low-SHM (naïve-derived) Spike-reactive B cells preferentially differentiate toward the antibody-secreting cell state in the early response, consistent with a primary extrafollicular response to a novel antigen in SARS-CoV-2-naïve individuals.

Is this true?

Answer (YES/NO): NO